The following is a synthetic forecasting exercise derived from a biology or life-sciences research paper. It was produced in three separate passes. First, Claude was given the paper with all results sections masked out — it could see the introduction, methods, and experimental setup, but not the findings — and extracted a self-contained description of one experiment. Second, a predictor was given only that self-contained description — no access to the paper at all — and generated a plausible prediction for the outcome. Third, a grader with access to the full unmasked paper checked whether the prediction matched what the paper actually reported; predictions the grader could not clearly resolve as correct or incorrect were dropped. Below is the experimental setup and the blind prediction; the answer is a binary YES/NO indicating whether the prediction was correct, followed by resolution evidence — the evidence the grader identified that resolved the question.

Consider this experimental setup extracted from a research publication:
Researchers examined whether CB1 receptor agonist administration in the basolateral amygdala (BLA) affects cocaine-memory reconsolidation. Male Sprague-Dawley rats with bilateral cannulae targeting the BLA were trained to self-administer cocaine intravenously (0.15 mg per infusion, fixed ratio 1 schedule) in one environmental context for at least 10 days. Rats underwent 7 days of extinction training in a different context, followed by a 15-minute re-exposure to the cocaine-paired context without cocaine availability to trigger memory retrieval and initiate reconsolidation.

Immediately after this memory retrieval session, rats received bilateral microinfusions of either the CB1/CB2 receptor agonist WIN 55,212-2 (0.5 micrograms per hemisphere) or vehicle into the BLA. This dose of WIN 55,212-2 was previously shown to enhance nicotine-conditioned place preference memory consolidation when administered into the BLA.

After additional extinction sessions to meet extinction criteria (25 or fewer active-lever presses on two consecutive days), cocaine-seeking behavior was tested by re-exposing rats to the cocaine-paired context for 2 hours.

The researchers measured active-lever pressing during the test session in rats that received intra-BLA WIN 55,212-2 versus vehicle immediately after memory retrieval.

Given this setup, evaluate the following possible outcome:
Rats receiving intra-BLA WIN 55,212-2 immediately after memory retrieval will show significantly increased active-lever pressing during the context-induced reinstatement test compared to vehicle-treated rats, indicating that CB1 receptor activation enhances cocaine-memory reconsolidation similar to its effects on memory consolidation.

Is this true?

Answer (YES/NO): NO